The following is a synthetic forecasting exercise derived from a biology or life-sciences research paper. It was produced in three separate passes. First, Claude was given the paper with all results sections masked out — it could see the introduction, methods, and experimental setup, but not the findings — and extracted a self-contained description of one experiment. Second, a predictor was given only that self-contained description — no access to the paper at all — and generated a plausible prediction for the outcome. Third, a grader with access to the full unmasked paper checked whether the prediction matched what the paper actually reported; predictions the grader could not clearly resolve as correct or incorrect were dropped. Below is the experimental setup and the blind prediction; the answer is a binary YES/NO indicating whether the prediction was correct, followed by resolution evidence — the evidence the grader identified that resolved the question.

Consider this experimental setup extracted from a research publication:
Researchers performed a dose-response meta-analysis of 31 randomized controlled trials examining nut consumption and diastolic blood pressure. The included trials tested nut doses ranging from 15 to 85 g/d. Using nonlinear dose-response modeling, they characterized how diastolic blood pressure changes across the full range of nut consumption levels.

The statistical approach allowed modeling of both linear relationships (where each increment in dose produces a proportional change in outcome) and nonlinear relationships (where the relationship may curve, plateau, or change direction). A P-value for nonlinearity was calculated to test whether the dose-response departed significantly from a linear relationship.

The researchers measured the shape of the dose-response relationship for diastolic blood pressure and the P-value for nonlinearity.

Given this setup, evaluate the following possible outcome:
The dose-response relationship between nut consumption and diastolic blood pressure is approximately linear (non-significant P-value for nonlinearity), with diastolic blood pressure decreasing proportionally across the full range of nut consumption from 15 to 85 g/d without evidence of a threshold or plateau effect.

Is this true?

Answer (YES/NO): YES